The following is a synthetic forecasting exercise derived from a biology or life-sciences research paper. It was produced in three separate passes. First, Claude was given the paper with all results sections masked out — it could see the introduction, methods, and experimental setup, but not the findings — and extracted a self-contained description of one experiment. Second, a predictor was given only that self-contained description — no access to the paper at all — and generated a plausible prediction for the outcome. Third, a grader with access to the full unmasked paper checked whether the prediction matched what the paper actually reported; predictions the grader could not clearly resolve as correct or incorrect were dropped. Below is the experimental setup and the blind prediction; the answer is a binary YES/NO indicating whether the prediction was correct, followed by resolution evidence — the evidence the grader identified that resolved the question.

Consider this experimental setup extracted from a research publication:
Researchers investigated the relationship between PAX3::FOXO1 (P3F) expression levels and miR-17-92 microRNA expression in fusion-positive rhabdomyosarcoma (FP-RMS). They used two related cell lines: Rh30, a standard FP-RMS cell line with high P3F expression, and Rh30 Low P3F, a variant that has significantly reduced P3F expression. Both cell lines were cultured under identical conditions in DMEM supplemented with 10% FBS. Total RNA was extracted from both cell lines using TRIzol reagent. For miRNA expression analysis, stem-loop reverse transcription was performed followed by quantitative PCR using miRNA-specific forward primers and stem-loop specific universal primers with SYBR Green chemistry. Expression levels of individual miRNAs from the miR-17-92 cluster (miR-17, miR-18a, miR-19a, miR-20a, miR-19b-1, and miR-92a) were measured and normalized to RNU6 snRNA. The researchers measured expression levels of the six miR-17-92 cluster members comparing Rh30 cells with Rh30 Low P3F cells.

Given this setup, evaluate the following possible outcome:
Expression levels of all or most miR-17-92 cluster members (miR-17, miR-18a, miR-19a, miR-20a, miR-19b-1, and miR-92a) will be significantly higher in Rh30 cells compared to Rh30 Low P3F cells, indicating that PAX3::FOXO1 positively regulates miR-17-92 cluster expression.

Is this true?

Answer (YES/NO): YES